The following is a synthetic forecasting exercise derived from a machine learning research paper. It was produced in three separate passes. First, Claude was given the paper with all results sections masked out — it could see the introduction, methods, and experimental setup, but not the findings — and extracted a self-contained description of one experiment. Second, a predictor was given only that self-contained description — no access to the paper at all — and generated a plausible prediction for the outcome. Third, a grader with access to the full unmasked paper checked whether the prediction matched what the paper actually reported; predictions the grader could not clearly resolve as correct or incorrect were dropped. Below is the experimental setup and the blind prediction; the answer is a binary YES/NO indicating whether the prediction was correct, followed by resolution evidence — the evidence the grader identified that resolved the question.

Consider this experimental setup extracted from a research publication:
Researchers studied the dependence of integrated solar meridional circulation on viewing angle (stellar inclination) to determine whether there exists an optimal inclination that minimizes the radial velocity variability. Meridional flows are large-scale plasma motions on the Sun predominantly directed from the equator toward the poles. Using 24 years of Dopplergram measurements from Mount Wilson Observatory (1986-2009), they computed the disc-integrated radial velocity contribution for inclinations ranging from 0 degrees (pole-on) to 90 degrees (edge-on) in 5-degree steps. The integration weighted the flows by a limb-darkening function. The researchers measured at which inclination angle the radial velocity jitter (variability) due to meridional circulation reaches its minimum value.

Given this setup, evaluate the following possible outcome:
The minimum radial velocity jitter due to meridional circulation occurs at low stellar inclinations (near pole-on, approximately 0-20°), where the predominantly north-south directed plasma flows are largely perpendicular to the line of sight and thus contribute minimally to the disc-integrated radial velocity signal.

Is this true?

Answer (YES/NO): NO